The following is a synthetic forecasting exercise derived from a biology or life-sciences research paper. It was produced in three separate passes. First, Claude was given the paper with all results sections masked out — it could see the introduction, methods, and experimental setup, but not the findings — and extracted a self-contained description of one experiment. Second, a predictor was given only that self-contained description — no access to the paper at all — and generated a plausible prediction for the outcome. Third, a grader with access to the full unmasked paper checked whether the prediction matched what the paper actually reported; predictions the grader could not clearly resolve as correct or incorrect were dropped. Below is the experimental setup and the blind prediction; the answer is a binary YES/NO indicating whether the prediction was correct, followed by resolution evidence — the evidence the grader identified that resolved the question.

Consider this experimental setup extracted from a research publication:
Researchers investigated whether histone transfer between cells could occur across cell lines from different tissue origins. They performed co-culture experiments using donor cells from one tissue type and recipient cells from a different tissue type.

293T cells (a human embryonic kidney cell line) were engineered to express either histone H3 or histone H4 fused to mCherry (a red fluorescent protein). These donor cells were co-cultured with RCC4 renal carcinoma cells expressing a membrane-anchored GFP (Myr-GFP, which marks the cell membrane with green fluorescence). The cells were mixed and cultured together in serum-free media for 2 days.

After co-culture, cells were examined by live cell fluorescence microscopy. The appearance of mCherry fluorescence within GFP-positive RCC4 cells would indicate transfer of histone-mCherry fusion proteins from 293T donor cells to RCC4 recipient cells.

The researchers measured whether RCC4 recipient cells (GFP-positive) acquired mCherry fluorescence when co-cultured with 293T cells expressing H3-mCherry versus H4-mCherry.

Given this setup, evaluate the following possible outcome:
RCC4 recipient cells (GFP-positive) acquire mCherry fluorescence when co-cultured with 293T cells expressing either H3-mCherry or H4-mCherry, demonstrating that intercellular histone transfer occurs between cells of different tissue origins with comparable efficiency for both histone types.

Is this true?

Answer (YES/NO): NO